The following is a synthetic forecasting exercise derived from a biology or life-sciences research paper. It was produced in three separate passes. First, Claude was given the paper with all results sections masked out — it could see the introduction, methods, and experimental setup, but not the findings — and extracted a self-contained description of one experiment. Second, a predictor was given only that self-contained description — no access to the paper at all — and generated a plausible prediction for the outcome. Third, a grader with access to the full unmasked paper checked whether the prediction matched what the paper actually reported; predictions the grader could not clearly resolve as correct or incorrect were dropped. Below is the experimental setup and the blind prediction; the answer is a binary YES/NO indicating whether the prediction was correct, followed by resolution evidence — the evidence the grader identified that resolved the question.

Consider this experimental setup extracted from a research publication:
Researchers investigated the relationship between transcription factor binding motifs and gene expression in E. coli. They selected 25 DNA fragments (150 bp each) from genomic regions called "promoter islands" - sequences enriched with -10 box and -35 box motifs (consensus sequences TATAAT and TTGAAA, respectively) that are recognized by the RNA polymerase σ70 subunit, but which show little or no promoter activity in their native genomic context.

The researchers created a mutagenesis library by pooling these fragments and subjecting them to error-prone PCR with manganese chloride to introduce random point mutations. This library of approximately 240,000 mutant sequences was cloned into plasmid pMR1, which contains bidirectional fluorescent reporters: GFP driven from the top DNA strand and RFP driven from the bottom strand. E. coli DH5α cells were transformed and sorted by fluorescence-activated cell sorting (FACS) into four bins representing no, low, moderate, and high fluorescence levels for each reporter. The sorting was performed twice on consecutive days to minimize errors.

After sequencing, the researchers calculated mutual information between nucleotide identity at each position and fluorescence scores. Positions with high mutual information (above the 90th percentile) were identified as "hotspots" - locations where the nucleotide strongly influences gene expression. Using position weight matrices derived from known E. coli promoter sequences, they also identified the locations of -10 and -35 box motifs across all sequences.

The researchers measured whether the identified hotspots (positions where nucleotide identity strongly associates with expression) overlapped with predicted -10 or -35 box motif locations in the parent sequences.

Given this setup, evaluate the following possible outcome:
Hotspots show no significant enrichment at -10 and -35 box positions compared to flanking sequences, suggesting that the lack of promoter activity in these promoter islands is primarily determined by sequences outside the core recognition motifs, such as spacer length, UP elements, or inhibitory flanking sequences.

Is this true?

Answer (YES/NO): NO